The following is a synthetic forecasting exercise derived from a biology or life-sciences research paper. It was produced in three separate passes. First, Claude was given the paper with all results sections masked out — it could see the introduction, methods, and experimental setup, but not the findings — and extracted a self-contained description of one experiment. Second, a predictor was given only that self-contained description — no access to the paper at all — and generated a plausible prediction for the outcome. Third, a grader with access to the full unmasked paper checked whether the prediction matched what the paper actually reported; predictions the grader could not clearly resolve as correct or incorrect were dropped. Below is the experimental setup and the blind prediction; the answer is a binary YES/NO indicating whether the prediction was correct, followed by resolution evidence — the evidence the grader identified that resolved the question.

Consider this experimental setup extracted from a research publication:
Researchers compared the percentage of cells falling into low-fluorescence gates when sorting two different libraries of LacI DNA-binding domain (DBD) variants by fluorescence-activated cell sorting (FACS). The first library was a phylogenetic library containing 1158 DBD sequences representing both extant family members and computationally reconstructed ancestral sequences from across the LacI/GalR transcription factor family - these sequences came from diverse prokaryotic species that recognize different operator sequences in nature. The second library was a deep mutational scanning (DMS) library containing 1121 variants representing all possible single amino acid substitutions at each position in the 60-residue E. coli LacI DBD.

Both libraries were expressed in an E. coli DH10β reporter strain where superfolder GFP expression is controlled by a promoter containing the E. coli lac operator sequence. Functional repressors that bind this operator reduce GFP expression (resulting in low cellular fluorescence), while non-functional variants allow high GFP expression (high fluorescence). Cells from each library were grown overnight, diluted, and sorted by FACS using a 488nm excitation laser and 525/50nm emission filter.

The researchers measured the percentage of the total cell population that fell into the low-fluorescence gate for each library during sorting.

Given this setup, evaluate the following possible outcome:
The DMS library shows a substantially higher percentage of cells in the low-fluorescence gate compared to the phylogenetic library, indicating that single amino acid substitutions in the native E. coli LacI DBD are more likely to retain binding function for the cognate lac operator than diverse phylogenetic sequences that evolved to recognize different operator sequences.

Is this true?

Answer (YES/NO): YES